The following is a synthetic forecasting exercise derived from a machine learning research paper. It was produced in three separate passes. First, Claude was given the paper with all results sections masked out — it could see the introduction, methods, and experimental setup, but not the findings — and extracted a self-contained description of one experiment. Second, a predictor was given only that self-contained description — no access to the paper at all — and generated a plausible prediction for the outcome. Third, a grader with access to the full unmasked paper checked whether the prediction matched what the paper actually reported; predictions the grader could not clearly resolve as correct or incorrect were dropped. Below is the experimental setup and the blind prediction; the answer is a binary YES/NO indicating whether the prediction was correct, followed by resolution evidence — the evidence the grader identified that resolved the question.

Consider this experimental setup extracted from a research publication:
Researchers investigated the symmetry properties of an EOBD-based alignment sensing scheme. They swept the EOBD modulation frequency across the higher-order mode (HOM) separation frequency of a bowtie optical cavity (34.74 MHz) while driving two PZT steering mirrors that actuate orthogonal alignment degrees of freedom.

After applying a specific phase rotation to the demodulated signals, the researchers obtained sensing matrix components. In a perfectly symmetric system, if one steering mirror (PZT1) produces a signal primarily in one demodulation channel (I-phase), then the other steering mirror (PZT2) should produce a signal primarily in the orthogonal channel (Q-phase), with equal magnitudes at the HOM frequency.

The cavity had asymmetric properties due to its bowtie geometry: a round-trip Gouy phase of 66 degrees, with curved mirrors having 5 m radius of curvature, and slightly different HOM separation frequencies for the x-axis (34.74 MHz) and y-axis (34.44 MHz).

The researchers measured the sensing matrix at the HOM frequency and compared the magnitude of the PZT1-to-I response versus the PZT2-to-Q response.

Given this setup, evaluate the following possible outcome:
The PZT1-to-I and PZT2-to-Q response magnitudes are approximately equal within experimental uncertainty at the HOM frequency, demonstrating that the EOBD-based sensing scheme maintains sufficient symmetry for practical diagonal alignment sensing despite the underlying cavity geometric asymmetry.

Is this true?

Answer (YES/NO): NO